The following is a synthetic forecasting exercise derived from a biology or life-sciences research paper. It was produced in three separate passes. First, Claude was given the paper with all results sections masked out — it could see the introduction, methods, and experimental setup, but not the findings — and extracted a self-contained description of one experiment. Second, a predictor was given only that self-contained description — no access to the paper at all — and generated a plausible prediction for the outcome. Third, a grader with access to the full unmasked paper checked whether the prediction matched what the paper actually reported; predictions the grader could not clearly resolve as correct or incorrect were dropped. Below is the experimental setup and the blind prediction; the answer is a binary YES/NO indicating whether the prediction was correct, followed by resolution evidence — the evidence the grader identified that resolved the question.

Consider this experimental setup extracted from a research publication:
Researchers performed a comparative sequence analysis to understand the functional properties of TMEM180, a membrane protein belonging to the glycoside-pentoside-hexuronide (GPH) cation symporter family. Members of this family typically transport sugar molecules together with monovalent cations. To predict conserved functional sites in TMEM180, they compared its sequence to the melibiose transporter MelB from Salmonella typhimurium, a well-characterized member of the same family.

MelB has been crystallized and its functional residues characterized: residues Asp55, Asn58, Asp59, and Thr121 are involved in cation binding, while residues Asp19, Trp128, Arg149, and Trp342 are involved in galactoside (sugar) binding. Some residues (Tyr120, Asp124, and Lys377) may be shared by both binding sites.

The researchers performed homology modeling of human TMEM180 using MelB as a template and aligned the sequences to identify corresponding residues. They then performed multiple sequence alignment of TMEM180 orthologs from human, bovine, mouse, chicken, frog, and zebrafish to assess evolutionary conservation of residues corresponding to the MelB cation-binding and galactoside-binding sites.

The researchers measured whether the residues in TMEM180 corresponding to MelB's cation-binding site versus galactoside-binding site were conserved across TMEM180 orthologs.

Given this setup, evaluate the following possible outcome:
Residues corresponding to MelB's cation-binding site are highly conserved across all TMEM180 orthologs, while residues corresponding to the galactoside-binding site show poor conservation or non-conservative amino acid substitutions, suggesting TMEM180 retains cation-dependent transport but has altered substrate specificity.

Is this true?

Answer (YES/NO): YES